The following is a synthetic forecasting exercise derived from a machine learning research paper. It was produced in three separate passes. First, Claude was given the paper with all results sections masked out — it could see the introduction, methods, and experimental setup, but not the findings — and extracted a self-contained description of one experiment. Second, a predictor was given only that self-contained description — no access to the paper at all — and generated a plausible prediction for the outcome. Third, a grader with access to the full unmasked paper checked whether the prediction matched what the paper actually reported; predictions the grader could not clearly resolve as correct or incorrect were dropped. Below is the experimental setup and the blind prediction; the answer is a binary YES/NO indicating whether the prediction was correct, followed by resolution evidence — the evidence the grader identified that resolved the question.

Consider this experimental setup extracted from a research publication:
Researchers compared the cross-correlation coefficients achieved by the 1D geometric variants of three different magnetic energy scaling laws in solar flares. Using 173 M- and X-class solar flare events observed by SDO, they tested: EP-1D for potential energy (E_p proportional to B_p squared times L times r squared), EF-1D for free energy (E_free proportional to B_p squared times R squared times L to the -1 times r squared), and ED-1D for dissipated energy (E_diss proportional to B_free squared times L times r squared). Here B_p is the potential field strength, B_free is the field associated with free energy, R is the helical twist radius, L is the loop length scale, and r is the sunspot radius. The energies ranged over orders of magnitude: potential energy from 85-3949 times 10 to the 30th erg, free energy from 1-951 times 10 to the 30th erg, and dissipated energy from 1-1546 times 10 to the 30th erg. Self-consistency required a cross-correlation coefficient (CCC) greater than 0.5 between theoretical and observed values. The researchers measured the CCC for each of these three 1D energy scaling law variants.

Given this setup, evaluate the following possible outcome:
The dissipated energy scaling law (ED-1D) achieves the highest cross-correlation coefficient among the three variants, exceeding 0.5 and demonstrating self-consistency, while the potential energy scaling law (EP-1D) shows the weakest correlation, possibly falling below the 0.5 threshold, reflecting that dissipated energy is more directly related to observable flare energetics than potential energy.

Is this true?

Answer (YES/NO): NO